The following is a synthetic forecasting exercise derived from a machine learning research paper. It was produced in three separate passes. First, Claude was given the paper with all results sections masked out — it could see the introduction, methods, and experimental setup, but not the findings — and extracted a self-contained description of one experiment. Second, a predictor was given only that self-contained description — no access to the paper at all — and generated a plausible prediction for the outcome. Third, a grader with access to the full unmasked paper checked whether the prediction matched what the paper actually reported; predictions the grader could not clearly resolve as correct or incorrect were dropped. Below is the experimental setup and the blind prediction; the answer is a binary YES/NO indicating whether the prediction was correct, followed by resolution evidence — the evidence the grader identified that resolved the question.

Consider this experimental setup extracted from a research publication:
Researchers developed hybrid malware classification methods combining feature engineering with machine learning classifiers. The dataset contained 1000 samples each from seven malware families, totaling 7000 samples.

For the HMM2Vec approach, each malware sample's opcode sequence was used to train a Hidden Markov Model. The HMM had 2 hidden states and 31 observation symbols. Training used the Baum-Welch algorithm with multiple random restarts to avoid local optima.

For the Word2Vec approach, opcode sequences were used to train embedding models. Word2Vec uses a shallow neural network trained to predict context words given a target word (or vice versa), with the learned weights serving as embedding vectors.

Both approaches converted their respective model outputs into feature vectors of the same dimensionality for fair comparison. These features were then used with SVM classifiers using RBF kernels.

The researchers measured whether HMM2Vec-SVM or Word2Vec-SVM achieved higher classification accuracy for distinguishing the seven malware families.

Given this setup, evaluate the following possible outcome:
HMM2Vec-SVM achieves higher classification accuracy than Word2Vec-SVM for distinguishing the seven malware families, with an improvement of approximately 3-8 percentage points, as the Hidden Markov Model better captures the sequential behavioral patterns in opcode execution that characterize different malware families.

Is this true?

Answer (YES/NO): NO